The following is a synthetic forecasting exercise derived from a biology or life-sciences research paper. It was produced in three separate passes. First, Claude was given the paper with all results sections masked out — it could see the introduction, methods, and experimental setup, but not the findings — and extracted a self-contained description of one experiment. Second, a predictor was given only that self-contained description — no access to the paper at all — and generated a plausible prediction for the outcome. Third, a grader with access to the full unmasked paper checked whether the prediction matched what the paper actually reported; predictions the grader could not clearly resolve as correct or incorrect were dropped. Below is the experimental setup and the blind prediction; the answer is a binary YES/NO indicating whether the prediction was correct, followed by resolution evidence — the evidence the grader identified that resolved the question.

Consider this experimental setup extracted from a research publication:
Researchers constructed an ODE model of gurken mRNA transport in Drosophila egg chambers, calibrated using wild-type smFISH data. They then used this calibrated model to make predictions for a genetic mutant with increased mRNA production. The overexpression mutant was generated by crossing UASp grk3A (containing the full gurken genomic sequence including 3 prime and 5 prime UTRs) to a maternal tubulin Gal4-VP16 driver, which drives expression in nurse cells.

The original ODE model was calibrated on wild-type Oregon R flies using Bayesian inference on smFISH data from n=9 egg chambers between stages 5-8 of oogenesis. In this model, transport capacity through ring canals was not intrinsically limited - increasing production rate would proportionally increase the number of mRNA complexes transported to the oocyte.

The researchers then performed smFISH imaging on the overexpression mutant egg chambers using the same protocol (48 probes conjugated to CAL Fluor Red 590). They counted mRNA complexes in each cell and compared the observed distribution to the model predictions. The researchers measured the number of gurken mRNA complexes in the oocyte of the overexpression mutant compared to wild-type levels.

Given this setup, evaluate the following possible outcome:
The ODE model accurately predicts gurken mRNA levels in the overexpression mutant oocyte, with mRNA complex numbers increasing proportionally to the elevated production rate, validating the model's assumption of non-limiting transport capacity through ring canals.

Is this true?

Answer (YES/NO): NO